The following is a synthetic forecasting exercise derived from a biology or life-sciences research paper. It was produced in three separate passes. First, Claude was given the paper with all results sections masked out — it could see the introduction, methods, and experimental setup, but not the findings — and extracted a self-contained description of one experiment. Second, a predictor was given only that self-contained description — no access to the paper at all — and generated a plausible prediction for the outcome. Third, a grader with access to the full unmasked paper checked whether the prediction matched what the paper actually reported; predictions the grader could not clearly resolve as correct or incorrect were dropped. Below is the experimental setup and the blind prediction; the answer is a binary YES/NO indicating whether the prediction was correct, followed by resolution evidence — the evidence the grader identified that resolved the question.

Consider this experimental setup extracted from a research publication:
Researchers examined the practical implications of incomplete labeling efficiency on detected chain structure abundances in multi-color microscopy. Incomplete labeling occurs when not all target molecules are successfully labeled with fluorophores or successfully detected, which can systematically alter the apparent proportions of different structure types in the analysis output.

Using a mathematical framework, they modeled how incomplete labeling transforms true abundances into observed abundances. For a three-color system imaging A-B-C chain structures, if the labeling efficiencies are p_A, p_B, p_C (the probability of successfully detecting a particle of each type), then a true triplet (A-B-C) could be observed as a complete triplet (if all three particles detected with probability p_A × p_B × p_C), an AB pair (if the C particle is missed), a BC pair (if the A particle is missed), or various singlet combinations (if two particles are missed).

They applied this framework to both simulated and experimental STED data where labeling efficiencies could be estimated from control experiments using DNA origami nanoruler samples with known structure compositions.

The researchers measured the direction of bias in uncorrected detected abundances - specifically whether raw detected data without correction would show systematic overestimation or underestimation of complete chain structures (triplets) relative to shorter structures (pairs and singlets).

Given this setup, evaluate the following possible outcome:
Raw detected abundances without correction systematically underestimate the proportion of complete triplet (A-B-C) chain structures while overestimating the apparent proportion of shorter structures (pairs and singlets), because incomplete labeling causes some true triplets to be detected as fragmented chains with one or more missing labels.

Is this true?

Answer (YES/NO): YES